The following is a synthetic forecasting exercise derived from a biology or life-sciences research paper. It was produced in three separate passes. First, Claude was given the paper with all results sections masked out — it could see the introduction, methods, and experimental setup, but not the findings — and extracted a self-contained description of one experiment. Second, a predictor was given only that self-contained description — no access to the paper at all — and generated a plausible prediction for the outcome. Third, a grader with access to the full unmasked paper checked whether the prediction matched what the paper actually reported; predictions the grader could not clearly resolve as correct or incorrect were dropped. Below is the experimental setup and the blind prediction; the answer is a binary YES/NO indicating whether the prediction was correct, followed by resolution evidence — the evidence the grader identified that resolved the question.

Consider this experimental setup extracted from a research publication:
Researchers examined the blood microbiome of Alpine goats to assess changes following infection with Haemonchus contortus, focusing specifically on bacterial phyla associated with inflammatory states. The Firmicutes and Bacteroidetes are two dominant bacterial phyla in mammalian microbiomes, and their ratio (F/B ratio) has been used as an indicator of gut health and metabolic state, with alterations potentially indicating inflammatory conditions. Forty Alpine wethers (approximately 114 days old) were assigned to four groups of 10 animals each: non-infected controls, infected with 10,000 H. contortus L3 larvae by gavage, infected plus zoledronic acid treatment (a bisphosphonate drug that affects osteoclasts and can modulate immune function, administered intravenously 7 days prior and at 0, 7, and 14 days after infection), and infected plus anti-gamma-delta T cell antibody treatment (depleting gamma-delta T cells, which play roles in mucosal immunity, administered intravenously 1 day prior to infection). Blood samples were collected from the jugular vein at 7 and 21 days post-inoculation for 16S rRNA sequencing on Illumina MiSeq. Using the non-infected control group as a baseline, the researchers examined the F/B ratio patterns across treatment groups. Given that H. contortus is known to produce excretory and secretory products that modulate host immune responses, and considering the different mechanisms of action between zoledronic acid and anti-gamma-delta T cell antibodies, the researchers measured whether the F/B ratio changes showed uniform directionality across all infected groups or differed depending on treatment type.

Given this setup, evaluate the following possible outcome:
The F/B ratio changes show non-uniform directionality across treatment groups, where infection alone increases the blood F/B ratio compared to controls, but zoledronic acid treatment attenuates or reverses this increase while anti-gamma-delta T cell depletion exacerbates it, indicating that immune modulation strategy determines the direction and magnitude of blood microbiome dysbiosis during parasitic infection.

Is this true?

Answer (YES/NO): NO